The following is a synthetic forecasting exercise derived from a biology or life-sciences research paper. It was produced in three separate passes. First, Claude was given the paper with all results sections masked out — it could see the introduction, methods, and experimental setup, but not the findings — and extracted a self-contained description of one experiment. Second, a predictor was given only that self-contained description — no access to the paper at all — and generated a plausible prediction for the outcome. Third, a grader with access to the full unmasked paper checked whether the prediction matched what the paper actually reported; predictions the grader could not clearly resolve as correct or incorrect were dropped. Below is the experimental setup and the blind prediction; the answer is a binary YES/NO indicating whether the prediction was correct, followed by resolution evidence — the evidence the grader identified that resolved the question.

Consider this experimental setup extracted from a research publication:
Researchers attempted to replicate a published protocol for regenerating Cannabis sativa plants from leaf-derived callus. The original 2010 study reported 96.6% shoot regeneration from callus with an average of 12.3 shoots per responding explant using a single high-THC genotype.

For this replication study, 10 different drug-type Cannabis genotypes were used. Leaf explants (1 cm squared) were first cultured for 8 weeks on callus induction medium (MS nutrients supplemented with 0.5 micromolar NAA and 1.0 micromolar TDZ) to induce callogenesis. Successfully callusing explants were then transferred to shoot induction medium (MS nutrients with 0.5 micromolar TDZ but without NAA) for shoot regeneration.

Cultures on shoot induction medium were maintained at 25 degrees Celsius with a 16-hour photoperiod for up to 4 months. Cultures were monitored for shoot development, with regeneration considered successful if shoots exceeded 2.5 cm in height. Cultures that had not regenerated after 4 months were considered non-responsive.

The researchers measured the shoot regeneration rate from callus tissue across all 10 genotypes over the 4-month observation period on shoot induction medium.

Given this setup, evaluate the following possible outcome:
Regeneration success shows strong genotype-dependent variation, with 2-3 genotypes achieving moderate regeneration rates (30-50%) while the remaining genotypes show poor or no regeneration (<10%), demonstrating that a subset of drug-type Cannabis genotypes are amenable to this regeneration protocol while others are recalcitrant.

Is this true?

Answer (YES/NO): NO